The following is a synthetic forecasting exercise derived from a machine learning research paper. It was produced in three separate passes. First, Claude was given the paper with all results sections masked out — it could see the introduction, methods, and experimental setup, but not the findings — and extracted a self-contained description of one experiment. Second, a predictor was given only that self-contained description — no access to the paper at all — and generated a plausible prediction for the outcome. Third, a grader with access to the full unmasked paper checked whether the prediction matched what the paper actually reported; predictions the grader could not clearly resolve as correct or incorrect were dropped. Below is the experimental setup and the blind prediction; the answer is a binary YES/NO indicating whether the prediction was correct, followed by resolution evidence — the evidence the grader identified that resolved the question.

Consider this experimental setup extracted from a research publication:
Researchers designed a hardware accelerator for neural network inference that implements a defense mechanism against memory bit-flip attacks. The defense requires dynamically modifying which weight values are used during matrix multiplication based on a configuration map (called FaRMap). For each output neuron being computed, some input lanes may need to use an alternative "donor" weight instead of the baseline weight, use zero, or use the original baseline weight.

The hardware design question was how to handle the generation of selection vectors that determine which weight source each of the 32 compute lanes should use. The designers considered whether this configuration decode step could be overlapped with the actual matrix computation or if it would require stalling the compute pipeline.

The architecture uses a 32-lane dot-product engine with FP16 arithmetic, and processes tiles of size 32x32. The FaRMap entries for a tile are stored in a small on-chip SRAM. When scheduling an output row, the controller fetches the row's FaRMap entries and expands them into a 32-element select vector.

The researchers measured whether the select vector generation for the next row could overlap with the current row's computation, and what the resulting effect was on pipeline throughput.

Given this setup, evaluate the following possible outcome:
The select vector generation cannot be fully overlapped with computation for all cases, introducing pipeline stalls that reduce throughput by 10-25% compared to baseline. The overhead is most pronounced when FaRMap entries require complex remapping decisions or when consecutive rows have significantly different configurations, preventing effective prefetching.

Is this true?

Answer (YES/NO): NO